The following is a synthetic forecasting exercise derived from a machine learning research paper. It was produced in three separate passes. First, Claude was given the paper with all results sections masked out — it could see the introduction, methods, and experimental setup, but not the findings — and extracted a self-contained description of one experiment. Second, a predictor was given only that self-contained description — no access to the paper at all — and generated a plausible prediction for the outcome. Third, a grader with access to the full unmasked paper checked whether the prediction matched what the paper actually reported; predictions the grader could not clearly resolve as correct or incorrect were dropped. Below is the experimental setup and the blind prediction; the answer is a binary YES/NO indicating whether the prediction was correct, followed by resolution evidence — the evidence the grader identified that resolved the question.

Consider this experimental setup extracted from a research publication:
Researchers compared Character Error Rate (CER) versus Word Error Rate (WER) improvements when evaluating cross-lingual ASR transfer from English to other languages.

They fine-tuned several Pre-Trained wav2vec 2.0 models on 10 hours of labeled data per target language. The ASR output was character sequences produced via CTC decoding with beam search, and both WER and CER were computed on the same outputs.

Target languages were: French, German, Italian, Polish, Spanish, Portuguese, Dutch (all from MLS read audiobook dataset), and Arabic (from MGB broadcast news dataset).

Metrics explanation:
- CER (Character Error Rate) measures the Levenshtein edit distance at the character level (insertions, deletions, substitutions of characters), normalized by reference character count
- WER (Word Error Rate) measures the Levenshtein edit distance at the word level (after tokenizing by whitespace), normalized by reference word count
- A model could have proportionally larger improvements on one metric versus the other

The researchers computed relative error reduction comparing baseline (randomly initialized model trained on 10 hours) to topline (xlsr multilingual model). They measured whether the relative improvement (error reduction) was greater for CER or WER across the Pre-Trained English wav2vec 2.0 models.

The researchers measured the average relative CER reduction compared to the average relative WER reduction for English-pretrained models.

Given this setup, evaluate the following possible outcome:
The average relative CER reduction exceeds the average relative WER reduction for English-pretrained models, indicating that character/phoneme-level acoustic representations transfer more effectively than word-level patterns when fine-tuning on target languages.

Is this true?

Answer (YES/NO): YES